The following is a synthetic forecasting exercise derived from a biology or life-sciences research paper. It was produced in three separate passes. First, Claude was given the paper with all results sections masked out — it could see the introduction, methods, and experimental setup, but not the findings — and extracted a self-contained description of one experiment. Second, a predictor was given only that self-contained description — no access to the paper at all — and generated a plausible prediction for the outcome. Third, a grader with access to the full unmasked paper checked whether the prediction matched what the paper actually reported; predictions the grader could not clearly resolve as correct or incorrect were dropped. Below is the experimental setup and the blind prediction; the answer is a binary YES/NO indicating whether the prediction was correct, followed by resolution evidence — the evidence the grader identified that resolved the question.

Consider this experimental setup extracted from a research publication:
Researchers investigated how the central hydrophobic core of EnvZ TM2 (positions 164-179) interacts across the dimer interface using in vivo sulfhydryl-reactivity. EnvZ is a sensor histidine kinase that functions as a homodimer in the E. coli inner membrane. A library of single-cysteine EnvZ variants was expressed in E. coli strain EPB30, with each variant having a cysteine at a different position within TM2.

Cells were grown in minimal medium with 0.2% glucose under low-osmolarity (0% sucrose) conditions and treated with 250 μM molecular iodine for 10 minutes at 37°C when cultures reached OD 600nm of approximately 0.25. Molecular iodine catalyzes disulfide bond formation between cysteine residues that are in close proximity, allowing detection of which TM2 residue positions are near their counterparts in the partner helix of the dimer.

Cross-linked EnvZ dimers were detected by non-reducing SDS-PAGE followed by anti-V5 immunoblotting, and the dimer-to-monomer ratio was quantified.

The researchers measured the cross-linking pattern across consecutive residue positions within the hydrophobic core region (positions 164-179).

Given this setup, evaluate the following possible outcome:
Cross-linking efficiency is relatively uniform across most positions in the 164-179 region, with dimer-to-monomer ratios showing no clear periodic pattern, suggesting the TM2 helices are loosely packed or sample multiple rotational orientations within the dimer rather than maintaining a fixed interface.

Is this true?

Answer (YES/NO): NO